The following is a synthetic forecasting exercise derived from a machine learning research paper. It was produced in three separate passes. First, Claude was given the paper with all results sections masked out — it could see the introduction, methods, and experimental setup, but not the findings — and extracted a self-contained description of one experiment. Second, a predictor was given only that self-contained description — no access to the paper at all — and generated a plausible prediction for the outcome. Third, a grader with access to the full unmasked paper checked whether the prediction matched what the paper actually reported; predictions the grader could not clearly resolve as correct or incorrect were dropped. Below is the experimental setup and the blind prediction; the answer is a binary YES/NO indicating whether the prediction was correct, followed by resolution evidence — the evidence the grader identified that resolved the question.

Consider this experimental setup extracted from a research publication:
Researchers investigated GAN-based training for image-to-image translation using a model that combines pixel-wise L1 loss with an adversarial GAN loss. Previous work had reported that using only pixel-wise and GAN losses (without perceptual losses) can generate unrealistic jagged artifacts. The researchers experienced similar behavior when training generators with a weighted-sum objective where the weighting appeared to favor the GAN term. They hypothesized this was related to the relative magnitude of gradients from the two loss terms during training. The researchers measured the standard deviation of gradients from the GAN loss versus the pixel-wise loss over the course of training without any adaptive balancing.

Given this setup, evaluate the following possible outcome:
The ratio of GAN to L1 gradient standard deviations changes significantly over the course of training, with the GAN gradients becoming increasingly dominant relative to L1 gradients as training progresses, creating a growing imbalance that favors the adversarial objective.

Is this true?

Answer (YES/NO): YES